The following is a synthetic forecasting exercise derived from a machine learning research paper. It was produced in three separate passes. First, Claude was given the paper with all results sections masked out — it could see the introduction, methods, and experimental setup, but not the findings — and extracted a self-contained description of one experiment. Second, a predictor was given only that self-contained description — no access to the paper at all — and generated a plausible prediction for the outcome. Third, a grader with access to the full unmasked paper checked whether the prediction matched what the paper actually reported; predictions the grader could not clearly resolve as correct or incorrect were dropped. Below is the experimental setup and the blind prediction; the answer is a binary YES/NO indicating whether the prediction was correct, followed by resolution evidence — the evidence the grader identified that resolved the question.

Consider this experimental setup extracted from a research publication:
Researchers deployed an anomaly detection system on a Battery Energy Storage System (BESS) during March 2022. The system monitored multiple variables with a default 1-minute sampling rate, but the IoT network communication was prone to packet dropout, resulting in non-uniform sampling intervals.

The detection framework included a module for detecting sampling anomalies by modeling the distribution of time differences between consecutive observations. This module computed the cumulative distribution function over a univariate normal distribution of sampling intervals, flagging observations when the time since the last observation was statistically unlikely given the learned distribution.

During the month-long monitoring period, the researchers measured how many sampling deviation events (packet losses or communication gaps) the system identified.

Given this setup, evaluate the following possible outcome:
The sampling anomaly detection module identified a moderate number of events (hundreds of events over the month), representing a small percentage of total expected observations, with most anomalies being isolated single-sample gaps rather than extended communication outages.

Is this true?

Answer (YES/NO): NO